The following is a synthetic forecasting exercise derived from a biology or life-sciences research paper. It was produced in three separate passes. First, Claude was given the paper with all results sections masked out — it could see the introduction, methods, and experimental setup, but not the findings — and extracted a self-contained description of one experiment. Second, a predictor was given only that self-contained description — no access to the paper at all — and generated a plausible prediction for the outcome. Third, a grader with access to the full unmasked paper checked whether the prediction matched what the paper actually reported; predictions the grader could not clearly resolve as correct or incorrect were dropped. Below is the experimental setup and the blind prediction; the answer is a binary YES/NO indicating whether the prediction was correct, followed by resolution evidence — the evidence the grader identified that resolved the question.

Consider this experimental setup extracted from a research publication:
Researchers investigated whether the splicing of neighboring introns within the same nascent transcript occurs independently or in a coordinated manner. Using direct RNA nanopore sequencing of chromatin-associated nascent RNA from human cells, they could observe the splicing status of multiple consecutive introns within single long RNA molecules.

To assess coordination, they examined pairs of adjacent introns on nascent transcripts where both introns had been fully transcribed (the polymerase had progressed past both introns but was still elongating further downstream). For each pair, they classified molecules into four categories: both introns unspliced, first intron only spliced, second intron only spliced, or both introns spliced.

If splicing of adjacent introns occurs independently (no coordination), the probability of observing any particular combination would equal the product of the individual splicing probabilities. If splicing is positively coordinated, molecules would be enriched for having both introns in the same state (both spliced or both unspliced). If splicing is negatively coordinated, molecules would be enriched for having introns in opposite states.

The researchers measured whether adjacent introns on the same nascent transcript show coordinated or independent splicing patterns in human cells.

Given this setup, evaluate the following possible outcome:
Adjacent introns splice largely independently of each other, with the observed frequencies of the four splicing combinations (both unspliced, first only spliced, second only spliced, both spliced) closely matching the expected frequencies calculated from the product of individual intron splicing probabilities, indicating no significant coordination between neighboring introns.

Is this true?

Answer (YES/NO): NO